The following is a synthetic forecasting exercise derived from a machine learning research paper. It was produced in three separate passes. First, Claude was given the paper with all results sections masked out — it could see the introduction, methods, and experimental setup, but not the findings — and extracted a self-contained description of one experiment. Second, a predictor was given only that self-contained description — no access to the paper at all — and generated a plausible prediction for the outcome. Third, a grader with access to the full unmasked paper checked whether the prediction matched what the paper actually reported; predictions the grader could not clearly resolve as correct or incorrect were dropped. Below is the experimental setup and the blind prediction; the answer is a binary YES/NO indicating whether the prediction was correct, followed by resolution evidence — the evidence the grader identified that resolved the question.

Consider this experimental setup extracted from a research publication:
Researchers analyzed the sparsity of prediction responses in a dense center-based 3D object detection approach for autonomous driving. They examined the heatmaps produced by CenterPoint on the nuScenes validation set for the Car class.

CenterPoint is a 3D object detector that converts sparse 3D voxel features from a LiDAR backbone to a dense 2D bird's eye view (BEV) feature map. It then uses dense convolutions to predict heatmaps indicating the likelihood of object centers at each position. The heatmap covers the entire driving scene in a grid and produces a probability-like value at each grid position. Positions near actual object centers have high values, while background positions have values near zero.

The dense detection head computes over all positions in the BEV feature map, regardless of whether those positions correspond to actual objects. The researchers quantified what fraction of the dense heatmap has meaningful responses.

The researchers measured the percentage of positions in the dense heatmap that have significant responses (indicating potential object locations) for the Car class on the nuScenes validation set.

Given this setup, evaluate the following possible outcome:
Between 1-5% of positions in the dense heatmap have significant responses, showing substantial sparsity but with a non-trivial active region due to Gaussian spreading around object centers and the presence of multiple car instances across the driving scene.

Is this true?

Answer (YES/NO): NO